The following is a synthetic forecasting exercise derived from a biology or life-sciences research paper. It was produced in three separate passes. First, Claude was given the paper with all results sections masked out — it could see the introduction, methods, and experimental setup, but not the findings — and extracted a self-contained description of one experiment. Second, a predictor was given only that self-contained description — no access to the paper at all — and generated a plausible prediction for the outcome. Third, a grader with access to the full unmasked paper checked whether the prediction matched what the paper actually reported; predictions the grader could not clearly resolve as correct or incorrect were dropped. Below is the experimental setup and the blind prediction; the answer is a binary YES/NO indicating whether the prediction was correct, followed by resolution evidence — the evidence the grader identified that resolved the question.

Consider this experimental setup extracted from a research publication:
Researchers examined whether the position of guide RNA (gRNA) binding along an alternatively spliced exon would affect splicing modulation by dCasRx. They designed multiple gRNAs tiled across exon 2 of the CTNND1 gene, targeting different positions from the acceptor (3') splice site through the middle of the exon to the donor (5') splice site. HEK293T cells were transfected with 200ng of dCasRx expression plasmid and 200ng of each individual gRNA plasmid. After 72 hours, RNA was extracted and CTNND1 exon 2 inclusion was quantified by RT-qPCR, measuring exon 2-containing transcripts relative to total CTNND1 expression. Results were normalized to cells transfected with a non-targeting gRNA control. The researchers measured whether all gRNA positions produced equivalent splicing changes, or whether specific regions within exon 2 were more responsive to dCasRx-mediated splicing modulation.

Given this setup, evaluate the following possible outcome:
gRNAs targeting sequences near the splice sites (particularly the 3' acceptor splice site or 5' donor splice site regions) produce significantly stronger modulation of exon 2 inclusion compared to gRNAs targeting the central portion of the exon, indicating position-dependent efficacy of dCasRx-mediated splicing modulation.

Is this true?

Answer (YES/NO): NO